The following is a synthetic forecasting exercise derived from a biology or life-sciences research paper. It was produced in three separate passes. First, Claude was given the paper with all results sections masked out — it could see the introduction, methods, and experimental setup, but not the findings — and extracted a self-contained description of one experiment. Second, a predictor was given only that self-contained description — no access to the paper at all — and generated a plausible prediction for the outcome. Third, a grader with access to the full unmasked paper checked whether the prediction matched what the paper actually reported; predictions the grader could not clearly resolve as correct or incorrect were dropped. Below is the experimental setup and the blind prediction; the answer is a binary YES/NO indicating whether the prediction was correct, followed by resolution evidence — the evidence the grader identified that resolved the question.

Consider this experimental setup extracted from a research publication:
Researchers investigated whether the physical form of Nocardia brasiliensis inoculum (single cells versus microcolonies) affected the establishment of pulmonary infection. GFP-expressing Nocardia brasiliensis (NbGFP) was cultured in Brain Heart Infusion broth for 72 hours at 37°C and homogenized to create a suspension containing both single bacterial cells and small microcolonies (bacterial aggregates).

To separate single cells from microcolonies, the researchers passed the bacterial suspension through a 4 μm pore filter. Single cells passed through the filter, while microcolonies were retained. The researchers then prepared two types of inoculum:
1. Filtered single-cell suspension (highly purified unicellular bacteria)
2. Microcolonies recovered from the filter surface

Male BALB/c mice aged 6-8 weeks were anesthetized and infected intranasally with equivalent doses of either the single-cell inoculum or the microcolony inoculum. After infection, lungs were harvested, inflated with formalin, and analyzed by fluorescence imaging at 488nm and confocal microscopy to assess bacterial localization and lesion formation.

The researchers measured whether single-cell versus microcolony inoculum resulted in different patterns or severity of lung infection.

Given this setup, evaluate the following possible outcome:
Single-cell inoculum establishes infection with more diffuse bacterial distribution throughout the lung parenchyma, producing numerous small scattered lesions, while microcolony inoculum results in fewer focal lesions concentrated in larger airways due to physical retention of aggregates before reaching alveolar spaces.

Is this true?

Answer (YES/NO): NO